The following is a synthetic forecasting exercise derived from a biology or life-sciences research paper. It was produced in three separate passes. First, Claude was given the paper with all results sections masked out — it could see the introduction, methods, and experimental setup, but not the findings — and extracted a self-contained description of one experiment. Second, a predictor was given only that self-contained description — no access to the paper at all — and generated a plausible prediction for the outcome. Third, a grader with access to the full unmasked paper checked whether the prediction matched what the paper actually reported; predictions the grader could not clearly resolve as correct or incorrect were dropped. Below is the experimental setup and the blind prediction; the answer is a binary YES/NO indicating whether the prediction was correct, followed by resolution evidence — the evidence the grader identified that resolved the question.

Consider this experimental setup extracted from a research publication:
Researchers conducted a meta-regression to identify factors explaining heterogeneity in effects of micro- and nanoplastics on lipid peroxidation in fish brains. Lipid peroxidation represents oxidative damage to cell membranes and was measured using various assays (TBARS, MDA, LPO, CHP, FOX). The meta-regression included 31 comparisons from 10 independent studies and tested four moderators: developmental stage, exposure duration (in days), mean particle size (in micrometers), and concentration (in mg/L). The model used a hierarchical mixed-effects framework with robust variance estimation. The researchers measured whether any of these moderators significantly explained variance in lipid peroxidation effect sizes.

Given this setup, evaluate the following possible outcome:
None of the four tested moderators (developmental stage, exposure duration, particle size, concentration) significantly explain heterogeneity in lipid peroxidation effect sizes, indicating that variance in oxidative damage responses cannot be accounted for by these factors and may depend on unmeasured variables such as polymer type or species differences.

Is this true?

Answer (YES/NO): YES